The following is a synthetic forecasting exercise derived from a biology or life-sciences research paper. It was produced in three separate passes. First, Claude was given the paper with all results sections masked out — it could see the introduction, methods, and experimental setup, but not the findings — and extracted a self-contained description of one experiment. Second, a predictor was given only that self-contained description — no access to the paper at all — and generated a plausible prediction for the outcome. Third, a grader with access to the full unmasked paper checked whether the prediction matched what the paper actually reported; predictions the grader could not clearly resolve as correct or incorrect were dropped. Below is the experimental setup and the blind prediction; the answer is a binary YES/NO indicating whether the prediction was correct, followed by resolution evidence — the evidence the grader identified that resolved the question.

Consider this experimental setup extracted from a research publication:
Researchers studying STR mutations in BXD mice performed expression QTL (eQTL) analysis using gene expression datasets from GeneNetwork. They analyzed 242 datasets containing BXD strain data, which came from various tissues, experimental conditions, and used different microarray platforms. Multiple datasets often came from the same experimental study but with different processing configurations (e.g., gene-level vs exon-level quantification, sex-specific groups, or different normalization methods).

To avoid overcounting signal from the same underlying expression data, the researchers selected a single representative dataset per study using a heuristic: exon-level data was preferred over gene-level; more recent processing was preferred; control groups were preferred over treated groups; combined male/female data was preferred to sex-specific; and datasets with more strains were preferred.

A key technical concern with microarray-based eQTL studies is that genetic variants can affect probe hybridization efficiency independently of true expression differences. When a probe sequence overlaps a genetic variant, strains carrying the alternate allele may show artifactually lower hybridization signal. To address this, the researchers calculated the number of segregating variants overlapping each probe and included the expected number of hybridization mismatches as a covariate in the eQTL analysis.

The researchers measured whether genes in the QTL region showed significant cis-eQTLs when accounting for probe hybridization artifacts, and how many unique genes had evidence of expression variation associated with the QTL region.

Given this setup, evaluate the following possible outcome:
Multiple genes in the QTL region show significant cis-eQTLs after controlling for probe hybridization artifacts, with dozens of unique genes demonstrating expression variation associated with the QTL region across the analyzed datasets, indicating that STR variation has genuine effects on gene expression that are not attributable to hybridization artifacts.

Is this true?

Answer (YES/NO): NO